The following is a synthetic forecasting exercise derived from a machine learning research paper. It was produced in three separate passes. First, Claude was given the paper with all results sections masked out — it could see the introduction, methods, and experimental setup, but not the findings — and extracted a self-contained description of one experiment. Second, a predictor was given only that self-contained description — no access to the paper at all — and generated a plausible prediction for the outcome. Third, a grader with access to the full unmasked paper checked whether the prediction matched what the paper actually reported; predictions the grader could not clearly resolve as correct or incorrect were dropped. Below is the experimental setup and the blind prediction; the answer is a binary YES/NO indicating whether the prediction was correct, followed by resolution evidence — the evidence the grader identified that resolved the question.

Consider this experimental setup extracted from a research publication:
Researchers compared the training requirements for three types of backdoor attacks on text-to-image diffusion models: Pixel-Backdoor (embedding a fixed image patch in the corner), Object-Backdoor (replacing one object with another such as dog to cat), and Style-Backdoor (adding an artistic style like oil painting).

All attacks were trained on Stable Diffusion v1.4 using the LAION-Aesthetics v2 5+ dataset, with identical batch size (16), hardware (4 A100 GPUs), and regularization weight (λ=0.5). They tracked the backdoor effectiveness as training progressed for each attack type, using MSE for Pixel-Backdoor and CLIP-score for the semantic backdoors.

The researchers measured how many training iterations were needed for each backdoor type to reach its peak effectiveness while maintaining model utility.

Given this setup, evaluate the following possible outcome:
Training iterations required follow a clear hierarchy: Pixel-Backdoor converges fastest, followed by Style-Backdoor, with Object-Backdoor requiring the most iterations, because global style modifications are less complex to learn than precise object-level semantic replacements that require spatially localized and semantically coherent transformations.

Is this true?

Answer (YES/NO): NO